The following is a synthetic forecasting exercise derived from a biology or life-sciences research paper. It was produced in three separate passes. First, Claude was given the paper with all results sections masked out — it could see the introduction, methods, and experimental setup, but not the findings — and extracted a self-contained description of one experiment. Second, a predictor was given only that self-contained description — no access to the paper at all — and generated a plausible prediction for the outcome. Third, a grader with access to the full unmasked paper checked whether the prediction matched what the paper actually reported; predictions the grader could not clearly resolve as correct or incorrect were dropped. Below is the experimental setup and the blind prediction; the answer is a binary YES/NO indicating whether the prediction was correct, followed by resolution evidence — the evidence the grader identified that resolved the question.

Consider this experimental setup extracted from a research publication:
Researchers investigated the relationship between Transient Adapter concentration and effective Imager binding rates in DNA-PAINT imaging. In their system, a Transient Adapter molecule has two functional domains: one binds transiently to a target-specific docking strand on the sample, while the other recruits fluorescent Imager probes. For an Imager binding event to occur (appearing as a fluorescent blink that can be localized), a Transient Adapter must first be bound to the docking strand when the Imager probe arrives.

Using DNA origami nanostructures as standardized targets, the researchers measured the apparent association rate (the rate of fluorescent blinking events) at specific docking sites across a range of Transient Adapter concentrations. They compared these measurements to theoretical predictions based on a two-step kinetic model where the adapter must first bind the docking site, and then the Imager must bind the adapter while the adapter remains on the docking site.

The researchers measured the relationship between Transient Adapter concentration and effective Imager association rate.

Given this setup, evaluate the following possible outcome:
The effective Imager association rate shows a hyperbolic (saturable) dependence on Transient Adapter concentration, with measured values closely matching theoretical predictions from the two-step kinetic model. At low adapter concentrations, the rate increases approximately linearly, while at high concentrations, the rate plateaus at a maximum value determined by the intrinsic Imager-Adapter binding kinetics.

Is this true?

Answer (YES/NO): NO